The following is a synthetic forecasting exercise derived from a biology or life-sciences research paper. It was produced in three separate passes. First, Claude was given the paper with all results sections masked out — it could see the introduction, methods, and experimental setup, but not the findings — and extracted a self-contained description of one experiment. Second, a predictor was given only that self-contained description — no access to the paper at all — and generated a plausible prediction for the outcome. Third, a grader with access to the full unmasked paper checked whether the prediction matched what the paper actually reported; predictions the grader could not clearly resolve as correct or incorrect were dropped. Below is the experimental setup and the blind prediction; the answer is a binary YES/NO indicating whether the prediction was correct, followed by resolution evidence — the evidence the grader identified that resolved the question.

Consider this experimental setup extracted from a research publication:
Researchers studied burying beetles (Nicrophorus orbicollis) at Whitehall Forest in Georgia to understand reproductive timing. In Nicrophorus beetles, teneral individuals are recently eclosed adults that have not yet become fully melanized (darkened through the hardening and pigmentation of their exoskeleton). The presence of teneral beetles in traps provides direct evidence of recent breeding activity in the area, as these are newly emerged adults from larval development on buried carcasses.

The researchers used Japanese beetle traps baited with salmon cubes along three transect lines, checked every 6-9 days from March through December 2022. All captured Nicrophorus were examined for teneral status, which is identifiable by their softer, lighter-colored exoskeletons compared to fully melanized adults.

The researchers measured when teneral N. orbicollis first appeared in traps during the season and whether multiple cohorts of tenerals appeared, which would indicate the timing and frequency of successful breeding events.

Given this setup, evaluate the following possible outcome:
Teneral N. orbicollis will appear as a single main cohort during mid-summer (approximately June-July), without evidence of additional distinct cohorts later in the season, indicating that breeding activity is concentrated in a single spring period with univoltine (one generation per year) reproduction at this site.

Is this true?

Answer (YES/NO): NO